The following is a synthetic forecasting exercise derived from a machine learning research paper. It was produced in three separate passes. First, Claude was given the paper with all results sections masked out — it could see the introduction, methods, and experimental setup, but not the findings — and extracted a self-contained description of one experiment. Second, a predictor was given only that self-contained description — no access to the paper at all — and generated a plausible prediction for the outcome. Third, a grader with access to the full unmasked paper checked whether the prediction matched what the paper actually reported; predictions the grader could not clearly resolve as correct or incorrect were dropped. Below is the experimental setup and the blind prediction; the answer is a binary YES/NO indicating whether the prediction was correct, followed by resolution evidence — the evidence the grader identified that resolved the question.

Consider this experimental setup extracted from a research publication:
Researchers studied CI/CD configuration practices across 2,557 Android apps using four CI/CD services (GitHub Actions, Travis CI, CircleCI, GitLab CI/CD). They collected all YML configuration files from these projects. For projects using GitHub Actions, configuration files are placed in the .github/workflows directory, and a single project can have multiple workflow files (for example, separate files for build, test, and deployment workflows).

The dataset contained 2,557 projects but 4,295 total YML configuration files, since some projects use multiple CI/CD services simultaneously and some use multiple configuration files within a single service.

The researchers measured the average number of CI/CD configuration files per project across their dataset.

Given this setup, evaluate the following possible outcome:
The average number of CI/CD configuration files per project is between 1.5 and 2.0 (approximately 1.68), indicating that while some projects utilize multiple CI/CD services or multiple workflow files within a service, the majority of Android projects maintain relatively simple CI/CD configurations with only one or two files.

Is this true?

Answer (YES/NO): YES